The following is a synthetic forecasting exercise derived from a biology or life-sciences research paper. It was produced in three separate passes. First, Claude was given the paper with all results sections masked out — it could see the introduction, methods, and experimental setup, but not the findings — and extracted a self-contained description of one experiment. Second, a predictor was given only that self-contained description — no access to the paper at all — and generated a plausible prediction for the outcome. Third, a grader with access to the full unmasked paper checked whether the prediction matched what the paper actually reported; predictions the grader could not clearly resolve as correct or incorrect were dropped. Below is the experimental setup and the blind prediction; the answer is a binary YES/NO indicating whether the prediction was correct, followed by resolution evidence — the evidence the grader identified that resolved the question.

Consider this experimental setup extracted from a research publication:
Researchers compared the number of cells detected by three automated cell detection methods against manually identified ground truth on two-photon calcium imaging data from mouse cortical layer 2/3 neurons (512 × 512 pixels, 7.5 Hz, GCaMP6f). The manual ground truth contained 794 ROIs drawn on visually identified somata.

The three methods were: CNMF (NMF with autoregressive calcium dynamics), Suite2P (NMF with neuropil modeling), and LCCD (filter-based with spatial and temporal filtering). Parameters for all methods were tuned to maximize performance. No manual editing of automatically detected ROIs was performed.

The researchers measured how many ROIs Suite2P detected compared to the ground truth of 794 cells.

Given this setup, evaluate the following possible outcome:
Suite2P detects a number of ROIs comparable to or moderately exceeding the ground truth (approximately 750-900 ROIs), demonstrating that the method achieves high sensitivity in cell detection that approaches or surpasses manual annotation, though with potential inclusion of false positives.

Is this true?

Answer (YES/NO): NO